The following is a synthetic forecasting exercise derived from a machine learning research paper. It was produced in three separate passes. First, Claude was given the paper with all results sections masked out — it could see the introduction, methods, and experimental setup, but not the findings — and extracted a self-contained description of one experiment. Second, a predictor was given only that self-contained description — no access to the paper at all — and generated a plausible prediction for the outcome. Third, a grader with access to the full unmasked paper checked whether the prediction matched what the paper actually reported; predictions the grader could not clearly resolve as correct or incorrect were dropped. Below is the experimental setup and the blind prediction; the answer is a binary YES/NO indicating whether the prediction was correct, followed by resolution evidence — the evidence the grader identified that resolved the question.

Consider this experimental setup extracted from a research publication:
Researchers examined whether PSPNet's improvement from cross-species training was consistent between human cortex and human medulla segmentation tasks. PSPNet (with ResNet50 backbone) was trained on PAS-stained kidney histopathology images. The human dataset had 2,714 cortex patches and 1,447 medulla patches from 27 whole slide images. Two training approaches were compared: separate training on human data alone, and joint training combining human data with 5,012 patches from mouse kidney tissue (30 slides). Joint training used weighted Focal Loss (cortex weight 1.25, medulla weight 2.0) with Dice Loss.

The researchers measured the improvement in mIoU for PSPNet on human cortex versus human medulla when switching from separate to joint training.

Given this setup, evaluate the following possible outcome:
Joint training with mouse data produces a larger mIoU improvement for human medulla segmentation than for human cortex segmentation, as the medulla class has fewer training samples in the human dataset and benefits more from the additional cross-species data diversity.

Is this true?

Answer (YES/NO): YES